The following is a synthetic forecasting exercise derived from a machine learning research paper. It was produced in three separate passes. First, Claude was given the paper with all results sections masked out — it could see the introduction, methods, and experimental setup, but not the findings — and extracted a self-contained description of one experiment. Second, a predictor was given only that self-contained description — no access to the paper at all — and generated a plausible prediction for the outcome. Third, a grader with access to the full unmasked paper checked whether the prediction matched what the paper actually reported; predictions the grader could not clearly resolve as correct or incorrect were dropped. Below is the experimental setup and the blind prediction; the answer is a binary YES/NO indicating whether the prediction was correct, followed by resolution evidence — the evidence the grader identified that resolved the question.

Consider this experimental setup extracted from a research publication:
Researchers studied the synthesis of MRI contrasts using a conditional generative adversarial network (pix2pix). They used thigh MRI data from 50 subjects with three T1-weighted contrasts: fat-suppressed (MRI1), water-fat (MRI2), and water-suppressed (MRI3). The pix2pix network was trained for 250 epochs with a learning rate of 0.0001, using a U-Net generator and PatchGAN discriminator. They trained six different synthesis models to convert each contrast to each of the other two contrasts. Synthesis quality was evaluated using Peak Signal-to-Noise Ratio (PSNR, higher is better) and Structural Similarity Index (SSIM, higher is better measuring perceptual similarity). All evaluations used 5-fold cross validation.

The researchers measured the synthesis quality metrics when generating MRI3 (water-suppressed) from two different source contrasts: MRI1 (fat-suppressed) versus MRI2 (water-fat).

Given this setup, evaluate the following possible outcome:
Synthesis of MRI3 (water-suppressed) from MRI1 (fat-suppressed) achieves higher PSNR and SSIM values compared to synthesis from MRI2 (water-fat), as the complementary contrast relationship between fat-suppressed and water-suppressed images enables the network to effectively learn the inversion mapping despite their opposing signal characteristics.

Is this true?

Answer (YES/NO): YES